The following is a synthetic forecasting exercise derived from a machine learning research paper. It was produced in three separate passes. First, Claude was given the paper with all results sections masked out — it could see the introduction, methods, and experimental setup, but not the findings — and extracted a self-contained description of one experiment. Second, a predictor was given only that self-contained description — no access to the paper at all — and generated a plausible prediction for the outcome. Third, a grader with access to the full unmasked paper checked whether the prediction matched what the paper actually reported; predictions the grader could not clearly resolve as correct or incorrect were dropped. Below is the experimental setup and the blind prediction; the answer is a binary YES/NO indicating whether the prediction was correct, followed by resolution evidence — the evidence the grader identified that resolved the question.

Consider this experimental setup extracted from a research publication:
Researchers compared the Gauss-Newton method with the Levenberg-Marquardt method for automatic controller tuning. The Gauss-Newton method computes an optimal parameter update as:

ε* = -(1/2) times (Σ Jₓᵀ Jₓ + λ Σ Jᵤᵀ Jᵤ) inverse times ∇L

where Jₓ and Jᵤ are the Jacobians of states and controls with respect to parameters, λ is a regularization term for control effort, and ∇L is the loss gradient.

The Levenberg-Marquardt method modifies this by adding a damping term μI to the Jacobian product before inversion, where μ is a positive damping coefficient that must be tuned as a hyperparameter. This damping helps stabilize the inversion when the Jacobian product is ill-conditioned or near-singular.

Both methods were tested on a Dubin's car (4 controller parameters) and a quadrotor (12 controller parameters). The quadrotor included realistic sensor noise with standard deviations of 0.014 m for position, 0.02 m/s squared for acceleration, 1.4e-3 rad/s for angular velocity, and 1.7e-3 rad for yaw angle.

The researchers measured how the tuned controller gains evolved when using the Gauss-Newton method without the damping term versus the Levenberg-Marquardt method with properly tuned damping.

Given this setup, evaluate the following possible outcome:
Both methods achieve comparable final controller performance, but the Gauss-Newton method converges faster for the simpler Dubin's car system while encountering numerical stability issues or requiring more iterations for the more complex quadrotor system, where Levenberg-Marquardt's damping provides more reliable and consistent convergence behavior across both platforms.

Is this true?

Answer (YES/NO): NO